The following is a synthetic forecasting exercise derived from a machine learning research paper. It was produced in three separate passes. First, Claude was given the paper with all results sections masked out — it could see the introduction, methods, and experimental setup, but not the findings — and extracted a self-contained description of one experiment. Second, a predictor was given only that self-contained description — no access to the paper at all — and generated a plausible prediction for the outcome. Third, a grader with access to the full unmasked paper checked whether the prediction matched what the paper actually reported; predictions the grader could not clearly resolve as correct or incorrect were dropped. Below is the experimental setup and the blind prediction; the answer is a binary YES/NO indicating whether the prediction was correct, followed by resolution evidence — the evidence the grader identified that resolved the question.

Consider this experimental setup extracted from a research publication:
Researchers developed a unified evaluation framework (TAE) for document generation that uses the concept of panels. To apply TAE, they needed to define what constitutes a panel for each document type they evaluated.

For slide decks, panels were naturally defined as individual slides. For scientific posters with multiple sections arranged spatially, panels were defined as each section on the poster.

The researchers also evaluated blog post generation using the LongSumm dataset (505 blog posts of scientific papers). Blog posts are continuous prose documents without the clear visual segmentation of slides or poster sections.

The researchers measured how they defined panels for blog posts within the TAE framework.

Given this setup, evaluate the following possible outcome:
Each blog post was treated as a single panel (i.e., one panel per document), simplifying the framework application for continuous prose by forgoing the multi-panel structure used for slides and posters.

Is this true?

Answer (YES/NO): YES